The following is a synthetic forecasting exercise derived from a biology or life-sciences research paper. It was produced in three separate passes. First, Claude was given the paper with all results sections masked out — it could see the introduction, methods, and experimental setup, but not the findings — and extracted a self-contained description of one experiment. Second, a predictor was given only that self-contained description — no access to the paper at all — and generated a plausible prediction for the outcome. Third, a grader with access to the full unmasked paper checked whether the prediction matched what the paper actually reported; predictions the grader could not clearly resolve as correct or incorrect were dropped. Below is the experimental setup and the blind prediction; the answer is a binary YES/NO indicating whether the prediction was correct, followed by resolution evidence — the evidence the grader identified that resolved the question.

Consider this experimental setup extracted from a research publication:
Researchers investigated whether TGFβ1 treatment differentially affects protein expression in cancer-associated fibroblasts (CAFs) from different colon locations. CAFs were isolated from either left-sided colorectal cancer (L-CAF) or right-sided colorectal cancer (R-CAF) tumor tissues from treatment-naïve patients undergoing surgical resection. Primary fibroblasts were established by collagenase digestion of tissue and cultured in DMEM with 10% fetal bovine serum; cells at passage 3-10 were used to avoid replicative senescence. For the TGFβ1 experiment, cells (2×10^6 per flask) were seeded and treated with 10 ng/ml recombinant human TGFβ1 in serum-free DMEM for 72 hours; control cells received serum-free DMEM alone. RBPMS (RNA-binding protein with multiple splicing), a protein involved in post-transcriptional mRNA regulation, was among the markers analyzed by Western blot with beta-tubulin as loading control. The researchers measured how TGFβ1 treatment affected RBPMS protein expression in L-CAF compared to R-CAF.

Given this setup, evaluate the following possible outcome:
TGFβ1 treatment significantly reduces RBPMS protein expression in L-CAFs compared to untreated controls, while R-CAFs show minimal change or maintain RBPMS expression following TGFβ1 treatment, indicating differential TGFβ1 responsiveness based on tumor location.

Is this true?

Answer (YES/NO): NO